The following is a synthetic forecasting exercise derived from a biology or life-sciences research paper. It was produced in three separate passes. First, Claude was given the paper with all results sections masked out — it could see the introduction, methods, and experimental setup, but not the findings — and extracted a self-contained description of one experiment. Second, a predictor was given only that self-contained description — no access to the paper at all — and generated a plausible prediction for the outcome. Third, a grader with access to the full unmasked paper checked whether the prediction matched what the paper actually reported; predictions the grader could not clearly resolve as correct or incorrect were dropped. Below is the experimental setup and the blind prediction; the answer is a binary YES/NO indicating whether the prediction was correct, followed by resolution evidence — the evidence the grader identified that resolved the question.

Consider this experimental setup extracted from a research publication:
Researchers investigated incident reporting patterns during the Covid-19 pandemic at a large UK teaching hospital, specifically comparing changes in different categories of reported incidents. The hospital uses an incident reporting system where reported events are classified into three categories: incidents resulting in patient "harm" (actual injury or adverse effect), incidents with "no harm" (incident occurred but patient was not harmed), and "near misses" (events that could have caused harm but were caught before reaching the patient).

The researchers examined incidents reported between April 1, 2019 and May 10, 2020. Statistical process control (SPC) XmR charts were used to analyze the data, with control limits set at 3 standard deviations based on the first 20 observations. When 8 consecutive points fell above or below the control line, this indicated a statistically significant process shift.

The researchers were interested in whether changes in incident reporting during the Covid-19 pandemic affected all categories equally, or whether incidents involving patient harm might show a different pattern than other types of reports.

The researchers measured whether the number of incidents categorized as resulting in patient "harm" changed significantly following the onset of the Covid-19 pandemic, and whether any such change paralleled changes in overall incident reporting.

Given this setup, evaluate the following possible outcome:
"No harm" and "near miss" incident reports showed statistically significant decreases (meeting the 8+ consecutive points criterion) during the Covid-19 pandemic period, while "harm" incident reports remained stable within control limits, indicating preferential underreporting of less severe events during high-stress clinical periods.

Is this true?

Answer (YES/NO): YES